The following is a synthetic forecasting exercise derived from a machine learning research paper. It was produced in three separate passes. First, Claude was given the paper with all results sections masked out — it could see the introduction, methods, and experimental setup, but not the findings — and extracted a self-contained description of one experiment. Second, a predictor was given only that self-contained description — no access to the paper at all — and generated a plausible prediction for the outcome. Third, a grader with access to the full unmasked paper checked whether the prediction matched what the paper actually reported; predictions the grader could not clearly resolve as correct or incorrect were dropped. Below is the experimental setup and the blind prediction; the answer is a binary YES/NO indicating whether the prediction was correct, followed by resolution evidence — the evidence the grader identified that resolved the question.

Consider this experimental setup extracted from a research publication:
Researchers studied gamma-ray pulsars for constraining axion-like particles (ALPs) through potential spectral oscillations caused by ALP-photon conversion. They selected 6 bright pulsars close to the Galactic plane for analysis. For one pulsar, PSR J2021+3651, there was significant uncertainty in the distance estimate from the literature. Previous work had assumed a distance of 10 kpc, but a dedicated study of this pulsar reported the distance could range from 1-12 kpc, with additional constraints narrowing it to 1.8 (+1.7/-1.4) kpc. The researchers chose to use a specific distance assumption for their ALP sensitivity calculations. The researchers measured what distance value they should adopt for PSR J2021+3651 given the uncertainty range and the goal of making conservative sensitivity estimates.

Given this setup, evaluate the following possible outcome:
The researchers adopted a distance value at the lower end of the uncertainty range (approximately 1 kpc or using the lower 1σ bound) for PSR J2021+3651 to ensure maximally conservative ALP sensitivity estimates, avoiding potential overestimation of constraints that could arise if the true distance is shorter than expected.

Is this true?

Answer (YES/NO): NO